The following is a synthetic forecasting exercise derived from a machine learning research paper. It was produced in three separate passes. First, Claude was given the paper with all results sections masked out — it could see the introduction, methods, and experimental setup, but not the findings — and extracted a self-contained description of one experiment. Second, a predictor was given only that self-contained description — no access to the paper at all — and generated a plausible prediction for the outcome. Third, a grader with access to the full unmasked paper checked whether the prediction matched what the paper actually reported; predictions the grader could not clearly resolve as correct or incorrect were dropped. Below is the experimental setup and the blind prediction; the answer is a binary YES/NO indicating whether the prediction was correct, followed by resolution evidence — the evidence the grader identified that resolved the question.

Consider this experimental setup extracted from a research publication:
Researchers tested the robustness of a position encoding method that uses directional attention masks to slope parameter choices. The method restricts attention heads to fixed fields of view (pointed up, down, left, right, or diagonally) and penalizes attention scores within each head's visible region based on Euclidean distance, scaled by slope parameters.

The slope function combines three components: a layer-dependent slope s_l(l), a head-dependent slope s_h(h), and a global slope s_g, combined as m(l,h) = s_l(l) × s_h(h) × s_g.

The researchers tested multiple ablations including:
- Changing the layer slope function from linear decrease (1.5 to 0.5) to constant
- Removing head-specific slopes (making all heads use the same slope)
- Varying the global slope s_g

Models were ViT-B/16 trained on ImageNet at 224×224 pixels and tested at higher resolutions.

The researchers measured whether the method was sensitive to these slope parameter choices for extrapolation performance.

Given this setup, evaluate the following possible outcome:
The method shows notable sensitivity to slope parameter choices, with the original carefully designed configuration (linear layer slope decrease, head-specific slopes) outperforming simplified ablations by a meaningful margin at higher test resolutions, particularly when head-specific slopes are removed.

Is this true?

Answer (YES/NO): NO